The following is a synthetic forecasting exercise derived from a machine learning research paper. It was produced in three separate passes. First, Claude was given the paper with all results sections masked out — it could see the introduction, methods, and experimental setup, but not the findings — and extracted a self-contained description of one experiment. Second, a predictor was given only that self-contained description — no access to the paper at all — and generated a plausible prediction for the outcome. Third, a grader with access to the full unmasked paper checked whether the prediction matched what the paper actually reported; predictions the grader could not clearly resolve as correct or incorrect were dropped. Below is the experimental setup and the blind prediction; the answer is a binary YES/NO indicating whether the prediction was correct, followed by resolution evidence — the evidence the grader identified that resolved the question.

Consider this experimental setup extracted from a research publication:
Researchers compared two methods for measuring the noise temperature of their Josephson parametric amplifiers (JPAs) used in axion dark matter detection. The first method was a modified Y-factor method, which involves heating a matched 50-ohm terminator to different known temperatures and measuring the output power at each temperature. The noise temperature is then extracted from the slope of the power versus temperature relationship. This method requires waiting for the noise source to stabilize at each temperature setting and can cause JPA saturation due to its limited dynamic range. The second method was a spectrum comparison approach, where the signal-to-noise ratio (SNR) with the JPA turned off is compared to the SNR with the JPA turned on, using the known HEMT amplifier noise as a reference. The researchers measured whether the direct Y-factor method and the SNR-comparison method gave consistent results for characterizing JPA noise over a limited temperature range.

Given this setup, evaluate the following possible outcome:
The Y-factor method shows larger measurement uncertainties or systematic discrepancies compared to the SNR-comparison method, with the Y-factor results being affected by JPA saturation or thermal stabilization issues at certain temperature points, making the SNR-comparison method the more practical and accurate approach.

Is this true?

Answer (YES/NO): NO